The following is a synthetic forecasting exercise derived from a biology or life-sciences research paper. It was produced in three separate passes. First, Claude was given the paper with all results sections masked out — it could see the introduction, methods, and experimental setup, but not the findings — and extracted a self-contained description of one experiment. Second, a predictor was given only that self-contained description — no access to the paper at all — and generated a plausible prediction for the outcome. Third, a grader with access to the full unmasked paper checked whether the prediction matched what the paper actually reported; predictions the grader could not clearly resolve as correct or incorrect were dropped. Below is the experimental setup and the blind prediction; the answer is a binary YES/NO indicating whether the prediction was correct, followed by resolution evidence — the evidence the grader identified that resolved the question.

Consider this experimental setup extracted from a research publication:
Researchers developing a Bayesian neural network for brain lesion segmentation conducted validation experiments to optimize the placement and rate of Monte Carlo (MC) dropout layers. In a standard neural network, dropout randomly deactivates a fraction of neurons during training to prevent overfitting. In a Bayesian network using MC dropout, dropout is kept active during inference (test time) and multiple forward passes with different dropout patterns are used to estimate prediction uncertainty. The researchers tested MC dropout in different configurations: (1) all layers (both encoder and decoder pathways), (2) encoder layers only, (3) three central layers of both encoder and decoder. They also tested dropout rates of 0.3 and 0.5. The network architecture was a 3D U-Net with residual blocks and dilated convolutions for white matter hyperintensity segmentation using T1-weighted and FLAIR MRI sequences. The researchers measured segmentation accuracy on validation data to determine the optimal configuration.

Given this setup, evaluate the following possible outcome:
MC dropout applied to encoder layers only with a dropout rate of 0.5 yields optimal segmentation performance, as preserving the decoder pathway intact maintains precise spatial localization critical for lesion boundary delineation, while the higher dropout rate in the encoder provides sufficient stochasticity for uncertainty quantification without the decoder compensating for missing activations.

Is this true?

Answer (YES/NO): NO